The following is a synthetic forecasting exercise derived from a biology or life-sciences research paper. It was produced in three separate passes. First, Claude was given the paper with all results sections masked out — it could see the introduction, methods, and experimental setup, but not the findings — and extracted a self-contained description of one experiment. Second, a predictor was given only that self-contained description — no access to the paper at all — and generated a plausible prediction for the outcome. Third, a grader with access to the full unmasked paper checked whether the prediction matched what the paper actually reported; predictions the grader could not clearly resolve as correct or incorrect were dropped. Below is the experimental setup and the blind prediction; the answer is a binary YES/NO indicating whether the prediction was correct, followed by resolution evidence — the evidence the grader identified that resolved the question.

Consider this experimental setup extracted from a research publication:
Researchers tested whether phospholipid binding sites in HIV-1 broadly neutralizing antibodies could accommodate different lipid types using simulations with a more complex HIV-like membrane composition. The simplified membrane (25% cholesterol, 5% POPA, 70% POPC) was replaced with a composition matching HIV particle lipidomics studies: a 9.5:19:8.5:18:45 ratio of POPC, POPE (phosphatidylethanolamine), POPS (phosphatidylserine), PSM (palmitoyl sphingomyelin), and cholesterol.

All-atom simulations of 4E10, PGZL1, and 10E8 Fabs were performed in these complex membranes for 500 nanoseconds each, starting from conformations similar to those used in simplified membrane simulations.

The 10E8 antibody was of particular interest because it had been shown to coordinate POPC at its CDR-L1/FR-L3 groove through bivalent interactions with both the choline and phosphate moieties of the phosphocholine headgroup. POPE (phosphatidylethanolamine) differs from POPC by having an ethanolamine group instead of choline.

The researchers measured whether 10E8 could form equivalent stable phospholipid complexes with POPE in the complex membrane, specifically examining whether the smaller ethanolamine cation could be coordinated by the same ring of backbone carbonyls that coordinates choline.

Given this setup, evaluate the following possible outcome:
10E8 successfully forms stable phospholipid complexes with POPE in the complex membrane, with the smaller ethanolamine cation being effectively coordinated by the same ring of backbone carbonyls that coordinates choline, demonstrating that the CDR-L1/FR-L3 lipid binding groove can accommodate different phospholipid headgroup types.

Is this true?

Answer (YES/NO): YES